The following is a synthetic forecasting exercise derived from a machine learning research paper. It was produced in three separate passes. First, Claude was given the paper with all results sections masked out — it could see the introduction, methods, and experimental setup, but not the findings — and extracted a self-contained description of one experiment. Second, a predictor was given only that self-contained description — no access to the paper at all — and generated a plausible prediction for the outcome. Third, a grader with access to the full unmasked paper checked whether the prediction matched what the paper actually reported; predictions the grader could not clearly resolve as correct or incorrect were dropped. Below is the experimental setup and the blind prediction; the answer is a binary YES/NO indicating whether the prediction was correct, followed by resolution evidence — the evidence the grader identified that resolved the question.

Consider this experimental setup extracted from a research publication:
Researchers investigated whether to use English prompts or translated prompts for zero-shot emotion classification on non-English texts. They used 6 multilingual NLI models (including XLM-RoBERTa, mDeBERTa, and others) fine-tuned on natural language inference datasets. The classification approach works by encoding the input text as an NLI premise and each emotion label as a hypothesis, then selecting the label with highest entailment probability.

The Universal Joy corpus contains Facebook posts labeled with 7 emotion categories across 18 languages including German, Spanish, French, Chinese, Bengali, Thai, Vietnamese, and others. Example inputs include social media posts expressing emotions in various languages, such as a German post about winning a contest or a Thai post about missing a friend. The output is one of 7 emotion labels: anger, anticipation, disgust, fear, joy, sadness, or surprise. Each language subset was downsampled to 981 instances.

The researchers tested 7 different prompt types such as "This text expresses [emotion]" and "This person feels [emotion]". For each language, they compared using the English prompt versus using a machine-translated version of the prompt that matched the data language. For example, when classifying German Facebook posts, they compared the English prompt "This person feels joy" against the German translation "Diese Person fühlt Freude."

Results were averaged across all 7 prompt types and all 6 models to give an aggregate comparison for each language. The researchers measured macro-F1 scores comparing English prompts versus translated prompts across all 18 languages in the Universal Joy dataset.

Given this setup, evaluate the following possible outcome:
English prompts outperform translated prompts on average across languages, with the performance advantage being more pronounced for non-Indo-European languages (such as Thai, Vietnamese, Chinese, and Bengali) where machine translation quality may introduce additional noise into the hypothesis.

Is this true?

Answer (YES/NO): NO